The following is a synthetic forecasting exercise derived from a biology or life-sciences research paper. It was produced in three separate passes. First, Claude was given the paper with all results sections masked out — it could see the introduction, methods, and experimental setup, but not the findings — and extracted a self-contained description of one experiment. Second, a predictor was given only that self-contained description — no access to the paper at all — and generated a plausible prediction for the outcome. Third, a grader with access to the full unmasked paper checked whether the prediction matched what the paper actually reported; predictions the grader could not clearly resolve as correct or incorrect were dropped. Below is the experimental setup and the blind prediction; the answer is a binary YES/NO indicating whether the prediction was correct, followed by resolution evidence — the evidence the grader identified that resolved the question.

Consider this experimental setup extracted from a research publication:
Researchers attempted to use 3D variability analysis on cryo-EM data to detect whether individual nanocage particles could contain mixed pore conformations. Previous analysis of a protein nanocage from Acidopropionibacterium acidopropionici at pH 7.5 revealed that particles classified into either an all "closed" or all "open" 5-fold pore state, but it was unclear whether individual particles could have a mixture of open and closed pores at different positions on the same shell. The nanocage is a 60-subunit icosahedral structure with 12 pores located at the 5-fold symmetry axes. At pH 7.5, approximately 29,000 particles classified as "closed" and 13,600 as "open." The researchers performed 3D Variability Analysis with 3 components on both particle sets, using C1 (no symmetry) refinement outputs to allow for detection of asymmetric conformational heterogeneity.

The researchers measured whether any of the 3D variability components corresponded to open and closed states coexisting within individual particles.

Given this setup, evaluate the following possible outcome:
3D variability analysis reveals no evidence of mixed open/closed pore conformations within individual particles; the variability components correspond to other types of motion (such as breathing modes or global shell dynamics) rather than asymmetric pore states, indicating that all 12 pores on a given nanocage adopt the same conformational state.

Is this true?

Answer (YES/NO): NO